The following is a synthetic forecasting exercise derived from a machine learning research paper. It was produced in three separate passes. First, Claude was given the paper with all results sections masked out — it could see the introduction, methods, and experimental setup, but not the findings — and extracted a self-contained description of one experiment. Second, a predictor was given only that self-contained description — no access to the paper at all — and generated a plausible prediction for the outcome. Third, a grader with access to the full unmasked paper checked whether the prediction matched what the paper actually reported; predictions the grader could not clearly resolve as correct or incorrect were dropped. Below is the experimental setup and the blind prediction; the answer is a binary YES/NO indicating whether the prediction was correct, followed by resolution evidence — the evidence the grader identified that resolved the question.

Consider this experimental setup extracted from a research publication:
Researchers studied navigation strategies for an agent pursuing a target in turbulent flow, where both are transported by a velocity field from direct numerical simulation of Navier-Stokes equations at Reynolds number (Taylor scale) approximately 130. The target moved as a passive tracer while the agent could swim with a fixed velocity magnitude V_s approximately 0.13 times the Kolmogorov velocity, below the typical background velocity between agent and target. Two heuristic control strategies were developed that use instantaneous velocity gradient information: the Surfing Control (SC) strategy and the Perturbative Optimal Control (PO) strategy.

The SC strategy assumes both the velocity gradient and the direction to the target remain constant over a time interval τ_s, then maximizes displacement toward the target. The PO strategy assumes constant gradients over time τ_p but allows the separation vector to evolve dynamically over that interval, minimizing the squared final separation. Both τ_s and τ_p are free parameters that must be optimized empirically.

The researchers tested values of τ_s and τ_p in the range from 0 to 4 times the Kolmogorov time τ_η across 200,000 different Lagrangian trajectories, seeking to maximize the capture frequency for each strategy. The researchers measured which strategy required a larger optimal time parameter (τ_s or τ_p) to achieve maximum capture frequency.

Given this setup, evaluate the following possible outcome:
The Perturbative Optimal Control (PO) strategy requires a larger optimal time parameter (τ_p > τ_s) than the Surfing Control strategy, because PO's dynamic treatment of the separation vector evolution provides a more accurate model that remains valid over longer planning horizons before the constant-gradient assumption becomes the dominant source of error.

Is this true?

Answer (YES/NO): YES